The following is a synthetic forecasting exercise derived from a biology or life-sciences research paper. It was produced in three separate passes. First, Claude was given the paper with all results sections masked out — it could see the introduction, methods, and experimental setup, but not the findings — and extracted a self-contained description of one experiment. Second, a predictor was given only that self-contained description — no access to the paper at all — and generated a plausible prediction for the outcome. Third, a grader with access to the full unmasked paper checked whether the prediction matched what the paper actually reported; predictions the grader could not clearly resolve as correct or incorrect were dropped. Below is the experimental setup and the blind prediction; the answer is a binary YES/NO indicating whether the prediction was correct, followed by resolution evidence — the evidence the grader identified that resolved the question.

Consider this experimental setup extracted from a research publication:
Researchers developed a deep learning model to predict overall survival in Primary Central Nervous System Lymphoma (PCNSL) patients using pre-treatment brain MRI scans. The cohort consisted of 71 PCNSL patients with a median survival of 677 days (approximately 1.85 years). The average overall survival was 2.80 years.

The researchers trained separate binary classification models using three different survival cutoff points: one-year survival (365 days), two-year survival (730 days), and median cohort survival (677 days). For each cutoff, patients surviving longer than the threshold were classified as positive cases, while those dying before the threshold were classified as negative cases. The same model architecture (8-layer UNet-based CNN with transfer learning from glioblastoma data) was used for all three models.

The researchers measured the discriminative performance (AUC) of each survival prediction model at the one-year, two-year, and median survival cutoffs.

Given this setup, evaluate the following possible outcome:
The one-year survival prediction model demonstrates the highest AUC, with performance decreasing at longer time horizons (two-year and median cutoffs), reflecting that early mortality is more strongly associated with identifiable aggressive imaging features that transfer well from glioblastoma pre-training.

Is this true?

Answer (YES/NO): NO